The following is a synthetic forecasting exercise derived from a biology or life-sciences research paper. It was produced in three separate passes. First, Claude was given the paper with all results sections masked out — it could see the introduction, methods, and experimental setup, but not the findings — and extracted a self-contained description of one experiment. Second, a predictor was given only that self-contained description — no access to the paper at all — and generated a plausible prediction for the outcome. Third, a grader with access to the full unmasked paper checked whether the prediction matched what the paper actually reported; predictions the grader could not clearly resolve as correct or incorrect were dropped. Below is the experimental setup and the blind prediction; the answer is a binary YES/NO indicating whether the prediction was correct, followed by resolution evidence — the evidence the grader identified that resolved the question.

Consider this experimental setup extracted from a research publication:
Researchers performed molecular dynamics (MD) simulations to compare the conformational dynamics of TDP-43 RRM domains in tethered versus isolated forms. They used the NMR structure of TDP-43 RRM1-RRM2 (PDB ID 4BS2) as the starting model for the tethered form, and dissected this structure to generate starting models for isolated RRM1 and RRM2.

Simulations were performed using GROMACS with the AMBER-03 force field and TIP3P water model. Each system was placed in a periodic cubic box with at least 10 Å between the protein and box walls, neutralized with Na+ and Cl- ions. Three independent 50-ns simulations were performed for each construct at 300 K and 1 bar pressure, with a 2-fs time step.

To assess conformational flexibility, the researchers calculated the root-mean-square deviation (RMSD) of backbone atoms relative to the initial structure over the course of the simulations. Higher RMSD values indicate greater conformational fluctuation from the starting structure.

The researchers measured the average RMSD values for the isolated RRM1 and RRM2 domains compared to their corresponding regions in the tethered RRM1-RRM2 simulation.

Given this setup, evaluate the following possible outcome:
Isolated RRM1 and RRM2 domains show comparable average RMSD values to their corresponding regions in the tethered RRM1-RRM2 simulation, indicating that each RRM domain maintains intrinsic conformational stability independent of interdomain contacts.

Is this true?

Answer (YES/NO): NO